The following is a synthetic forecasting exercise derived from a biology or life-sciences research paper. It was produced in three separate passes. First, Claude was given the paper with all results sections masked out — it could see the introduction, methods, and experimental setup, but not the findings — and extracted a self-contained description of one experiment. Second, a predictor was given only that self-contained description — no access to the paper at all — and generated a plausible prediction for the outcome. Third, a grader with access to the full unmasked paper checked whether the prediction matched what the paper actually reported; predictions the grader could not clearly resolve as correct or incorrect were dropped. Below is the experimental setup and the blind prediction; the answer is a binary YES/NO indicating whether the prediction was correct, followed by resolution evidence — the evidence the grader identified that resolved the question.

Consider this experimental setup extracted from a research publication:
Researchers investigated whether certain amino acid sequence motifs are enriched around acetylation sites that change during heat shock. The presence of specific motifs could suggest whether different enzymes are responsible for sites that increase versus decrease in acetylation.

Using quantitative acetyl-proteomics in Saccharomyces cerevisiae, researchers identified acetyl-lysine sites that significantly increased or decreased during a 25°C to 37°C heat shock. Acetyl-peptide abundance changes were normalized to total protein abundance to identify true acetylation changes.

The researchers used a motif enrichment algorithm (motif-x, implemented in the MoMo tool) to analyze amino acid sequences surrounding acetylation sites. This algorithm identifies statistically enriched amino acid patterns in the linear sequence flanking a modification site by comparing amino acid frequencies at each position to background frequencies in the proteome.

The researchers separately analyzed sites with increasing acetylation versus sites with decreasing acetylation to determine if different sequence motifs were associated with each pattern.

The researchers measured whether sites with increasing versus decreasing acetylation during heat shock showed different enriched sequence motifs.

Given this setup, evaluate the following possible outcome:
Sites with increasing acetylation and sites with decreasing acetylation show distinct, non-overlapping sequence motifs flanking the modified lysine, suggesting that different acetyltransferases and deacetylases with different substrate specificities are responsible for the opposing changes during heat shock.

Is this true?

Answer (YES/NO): NO